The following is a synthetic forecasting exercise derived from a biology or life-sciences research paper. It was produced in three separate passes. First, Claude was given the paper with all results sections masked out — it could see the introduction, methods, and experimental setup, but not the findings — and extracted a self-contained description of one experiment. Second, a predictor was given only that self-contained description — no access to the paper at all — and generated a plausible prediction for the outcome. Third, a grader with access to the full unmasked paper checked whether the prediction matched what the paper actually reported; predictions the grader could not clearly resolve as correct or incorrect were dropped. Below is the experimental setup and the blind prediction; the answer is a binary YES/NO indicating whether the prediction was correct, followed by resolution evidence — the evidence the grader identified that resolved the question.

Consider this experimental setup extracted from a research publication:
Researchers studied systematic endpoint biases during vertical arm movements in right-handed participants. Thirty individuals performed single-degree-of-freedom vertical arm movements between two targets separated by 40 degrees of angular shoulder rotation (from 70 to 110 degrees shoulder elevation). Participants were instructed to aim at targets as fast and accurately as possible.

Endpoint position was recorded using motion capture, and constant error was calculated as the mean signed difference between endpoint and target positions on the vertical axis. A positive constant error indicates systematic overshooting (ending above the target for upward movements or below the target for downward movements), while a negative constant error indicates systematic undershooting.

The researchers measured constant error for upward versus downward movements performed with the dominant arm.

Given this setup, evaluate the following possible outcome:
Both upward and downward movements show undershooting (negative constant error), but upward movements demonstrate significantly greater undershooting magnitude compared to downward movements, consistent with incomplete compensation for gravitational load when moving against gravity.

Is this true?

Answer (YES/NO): NO